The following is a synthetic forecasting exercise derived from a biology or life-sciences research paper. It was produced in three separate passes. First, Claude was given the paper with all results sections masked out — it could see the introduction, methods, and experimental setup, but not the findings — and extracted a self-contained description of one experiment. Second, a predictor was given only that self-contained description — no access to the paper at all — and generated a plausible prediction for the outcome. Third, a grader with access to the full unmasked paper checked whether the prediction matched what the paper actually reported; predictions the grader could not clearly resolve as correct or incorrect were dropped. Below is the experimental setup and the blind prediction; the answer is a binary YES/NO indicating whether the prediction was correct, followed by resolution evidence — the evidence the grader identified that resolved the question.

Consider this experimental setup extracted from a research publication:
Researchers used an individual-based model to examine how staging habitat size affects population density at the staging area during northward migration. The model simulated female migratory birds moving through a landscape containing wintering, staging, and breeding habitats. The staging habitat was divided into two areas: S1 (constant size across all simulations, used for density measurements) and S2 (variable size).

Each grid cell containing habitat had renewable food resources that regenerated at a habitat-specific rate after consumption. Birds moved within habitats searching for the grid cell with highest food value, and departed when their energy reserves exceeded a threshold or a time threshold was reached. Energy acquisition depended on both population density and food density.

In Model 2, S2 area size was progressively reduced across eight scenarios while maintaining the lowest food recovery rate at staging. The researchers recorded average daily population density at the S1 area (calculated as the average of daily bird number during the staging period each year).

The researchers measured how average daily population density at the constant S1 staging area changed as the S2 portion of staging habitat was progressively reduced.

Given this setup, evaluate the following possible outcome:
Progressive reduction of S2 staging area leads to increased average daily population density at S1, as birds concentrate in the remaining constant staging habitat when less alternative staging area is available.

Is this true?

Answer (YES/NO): YES